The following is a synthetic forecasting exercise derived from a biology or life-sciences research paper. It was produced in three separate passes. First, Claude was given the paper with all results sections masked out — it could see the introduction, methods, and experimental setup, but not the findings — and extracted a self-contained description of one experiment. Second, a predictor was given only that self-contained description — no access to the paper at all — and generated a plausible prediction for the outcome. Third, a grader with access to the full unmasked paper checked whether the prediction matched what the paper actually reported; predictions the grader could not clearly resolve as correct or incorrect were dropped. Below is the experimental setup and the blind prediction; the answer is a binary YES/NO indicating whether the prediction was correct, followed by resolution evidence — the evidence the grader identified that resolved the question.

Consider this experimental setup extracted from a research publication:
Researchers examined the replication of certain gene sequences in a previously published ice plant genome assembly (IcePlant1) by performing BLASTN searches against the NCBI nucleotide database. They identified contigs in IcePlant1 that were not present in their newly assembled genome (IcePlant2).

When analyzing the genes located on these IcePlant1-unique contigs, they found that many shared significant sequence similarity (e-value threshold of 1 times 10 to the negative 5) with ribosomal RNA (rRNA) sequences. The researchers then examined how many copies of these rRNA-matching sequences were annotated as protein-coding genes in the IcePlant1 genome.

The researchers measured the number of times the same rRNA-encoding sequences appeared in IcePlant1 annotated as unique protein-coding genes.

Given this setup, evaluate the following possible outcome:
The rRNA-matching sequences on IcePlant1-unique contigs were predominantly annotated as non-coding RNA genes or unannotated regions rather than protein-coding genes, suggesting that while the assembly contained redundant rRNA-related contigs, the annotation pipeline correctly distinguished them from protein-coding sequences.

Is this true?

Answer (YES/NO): NO